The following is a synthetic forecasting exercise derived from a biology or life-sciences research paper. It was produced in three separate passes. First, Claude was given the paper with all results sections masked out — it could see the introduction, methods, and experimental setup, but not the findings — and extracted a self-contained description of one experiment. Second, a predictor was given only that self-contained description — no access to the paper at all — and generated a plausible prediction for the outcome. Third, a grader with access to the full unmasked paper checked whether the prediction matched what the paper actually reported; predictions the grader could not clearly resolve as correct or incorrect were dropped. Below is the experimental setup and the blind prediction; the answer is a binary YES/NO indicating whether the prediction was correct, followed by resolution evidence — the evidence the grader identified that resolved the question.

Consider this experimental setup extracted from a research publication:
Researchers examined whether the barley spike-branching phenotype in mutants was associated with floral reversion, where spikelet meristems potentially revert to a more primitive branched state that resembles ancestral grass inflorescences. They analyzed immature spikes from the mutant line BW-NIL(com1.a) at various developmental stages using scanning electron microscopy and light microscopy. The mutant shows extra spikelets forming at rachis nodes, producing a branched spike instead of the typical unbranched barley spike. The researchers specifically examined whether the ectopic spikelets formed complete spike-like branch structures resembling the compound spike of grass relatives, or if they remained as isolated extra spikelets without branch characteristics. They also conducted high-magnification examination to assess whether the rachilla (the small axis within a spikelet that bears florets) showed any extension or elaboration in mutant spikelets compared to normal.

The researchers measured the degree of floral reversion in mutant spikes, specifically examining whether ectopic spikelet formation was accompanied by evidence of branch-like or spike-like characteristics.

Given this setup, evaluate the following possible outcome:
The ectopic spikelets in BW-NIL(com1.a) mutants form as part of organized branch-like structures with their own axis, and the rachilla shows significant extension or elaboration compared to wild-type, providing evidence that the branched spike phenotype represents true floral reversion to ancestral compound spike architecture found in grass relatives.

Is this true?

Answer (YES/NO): YES